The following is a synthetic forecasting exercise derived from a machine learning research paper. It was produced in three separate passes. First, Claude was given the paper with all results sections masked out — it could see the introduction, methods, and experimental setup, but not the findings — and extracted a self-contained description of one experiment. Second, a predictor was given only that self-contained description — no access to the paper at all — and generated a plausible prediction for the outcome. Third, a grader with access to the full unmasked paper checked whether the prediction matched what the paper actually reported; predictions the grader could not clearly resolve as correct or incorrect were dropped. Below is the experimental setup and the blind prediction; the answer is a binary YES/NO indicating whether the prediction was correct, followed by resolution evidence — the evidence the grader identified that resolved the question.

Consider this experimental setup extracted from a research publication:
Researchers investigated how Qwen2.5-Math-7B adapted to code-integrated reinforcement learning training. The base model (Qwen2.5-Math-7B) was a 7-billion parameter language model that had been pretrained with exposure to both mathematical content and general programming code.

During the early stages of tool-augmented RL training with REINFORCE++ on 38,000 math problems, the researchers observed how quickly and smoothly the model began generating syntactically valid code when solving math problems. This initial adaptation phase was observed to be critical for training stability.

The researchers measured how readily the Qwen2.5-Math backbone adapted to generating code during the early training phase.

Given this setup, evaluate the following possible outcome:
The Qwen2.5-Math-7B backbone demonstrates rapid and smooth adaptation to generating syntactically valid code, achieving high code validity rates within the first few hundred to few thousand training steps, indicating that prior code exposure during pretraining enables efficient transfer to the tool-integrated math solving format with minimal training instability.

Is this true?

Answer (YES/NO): YES